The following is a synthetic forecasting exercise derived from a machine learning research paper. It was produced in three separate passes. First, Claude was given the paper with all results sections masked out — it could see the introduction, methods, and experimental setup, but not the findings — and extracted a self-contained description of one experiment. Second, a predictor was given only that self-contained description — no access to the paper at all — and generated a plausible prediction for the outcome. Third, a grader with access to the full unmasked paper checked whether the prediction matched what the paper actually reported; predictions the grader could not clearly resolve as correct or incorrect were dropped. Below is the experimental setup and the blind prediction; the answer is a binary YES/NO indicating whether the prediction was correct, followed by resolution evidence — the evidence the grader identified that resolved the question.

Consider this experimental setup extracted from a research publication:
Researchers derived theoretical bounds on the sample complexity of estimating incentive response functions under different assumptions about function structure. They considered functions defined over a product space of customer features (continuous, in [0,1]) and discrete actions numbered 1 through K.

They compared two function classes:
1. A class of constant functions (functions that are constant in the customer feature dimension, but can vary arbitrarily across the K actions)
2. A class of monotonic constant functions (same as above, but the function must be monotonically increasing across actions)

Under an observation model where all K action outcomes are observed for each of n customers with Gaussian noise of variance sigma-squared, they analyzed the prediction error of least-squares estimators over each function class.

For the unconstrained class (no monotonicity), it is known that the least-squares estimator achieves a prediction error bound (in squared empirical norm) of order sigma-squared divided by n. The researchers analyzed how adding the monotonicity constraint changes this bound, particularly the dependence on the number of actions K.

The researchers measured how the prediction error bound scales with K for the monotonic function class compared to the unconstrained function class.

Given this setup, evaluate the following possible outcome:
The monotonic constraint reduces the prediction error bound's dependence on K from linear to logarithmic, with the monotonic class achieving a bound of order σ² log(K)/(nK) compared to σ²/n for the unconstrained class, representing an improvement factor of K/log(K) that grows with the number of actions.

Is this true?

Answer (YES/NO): YES